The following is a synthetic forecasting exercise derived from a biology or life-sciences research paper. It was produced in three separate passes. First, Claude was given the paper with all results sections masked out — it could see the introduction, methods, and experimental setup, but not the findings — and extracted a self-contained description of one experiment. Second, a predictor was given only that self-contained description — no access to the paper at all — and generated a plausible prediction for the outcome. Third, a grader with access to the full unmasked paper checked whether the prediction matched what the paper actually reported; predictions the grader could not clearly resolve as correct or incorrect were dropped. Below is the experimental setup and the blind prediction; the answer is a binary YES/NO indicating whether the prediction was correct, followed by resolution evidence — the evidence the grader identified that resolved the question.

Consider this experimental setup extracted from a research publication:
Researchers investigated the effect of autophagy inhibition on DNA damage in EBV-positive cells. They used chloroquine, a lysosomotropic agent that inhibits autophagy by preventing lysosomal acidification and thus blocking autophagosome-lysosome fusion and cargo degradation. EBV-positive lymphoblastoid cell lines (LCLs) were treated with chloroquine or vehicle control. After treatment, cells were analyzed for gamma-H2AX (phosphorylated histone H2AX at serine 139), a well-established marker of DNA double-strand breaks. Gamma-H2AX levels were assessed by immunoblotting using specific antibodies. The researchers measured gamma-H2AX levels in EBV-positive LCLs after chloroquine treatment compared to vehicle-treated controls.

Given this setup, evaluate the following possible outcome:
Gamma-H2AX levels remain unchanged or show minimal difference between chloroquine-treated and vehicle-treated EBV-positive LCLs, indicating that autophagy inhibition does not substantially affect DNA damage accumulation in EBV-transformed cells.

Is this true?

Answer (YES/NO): NO